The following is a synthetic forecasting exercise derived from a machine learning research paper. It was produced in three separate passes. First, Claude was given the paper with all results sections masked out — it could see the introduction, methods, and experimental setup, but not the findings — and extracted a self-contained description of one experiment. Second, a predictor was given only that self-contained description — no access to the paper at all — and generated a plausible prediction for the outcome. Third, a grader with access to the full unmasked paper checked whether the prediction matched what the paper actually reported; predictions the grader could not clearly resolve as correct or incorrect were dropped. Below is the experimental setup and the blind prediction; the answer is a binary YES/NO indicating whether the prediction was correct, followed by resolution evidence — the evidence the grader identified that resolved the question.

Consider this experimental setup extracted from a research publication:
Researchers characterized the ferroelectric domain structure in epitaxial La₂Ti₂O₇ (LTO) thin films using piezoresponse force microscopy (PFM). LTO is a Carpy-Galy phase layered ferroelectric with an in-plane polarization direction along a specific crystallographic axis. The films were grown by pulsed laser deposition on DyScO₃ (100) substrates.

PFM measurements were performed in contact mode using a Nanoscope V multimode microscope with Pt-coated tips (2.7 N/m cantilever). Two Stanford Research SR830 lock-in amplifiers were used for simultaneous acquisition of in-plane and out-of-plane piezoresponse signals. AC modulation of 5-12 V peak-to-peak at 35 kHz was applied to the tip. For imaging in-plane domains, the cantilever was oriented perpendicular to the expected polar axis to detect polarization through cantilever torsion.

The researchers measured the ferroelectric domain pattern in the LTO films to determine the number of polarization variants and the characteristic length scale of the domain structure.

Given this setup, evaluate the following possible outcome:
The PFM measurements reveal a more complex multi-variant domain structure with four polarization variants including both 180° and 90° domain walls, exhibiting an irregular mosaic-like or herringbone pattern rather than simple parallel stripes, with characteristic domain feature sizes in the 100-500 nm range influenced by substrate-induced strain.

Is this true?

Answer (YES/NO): NO